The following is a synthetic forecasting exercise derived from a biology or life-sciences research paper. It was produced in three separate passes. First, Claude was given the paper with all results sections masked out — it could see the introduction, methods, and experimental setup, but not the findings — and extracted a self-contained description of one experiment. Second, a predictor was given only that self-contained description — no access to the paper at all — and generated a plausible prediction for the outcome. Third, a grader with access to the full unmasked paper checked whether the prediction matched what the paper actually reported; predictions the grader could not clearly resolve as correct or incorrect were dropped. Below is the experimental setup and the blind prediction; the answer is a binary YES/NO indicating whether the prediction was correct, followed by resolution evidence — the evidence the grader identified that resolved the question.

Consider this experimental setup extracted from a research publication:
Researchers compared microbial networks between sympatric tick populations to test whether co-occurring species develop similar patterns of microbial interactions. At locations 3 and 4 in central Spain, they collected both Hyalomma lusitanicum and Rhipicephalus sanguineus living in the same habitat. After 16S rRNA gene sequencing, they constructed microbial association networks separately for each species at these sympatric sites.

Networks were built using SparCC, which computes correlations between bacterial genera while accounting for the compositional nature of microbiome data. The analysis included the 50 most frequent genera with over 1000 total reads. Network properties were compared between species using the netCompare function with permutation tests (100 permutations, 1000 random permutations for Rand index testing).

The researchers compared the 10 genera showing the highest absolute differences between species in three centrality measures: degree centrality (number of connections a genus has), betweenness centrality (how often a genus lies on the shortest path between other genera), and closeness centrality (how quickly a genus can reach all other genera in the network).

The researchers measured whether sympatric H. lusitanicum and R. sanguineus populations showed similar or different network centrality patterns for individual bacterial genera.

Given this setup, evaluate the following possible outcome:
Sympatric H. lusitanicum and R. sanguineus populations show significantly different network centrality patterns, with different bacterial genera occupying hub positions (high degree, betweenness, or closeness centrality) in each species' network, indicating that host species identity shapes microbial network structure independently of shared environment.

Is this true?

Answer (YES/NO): YES